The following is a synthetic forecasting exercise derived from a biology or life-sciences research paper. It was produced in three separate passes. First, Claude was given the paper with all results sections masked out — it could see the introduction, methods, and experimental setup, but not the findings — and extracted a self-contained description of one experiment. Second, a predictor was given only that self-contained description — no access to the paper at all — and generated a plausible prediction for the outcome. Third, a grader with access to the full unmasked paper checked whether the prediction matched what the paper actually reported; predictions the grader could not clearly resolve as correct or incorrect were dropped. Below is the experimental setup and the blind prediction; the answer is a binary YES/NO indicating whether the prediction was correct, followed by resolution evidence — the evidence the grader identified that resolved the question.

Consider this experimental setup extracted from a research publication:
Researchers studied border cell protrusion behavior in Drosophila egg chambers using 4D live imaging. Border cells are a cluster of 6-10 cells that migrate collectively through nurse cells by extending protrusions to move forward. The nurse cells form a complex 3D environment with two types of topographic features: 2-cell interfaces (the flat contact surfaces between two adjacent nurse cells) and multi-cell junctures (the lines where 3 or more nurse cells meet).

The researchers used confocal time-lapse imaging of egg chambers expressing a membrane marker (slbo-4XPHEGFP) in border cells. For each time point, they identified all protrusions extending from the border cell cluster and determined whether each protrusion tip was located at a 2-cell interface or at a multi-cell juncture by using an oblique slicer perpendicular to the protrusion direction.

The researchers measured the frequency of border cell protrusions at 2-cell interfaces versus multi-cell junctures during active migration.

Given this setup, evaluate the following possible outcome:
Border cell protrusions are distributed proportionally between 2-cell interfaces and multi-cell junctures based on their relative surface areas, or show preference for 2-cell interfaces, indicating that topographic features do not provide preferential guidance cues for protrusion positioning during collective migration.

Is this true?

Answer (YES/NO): NO